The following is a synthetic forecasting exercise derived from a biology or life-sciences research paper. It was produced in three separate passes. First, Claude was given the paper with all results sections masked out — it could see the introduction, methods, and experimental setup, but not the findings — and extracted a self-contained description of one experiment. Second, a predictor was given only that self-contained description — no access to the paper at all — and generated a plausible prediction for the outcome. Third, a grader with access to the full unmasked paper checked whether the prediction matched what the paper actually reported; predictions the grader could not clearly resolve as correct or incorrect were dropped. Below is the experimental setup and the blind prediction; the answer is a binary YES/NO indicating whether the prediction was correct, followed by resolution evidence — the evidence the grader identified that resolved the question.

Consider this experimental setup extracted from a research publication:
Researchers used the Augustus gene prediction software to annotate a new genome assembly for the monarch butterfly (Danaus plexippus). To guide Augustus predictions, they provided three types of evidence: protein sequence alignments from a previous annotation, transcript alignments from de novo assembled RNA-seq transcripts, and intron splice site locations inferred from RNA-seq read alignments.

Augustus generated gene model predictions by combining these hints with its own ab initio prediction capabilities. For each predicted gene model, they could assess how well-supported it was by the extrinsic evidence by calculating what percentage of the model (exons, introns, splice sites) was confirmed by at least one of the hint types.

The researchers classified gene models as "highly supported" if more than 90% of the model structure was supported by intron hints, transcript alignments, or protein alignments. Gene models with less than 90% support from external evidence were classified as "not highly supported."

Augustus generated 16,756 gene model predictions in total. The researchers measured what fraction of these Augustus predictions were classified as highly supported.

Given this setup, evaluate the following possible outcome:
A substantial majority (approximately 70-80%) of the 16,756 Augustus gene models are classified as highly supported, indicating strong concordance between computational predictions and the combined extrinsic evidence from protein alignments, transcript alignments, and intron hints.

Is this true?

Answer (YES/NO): NO